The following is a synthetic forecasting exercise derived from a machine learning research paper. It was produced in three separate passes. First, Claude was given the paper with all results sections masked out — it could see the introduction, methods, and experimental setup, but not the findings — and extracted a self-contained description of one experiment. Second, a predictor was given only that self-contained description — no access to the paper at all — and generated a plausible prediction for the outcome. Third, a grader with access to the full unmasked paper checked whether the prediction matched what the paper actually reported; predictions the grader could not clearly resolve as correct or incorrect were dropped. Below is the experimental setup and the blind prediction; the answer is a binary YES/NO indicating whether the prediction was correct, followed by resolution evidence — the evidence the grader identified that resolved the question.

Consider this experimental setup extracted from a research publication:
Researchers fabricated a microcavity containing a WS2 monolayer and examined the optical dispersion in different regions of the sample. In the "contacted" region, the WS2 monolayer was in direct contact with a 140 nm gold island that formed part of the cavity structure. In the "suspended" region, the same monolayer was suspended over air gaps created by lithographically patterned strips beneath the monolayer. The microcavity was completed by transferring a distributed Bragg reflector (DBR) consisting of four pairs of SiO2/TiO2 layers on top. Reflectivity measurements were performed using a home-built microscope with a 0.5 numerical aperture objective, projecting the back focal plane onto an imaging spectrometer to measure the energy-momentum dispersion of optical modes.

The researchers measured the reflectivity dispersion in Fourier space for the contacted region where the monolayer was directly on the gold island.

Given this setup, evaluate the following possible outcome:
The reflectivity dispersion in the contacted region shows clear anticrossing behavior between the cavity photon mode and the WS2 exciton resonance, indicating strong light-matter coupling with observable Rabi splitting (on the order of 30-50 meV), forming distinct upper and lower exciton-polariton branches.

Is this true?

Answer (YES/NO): NO